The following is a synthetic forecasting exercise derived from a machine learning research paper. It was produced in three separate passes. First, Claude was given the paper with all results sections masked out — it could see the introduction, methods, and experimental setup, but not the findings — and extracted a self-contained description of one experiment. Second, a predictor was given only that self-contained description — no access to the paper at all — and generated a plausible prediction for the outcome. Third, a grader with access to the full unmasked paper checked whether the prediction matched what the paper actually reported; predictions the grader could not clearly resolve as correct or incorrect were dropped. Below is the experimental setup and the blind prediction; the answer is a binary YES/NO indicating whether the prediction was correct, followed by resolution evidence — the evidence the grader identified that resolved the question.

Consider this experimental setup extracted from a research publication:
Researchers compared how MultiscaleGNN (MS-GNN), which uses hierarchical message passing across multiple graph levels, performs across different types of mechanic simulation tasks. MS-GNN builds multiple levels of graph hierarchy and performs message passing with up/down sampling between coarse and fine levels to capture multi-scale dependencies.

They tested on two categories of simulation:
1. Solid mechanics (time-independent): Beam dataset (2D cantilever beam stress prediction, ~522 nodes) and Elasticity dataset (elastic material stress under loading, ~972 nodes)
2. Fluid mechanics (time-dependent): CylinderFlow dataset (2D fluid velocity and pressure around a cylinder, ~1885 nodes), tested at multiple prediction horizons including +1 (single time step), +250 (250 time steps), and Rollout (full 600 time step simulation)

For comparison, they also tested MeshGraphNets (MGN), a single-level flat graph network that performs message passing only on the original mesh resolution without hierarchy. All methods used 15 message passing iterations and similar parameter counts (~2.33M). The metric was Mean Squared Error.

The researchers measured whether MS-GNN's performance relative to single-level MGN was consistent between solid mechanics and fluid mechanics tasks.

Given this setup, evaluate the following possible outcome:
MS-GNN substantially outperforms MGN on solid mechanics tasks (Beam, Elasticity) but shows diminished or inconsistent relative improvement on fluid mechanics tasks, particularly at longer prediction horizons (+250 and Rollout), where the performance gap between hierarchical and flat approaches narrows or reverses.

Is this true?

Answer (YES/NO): NO